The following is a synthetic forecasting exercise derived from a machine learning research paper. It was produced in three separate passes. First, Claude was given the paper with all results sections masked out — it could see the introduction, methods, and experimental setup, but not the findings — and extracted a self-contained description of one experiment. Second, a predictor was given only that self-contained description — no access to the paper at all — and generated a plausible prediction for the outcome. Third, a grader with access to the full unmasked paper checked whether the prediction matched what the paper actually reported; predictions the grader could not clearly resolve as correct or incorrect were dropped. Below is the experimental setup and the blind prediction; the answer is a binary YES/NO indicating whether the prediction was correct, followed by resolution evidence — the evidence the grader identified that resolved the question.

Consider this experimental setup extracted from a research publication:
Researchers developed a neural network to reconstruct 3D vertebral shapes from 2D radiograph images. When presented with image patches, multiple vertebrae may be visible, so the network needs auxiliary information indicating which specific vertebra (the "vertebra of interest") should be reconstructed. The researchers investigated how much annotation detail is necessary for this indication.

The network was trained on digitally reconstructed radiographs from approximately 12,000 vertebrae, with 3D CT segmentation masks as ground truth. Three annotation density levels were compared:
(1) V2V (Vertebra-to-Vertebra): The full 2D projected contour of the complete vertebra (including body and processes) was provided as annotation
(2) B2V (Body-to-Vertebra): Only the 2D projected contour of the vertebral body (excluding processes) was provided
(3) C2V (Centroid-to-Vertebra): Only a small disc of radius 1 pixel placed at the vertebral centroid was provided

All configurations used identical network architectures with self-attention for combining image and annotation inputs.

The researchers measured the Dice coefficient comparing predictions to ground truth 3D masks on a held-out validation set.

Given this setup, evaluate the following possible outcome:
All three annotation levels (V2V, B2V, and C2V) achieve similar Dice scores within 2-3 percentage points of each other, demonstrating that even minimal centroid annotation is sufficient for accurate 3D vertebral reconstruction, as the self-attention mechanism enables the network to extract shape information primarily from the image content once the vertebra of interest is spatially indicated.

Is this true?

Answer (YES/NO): YES